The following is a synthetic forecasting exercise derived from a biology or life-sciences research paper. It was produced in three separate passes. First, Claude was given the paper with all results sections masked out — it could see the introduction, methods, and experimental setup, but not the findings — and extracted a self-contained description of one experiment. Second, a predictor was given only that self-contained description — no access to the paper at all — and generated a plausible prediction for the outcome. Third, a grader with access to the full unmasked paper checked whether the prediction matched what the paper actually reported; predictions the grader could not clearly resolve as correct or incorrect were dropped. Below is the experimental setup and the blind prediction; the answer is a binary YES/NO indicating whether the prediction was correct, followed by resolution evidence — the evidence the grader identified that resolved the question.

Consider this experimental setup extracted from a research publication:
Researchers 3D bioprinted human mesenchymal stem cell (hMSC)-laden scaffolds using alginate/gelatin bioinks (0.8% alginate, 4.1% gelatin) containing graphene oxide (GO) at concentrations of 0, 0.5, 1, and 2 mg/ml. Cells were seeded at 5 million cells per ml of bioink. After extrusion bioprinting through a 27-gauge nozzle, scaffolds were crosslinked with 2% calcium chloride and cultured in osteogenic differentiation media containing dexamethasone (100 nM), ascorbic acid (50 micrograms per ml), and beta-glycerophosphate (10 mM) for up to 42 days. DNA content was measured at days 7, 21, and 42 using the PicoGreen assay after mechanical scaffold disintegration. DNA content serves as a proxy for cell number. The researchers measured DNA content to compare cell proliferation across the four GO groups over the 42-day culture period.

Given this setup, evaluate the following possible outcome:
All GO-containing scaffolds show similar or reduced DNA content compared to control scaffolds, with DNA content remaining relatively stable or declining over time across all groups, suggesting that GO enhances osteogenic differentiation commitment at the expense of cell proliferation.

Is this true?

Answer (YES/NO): NO